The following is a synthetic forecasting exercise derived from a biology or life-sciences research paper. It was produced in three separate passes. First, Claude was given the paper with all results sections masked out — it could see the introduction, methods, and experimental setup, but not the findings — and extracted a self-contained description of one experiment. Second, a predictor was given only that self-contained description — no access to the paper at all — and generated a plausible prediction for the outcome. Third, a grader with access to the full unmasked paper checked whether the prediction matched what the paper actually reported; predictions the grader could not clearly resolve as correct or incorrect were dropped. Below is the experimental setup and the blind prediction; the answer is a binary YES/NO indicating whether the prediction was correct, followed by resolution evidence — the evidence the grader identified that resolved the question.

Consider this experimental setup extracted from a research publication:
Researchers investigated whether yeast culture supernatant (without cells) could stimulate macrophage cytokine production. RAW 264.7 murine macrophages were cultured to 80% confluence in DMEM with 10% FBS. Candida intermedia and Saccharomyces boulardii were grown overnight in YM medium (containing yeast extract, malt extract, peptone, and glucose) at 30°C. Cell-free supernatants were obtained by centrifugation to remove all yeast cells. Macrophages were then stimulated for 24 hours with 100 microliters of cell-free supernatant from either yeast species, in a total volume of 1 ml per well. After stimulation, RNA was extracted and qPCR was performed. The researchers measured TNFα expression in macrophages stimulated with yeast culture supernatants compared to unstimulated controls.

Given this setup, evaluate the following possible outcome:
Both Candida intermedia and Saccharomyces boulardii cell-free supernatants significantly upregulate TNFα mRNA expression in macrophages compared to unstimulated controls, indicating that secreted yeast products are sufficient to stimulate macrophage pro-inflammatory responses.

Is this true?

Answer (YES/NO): NO